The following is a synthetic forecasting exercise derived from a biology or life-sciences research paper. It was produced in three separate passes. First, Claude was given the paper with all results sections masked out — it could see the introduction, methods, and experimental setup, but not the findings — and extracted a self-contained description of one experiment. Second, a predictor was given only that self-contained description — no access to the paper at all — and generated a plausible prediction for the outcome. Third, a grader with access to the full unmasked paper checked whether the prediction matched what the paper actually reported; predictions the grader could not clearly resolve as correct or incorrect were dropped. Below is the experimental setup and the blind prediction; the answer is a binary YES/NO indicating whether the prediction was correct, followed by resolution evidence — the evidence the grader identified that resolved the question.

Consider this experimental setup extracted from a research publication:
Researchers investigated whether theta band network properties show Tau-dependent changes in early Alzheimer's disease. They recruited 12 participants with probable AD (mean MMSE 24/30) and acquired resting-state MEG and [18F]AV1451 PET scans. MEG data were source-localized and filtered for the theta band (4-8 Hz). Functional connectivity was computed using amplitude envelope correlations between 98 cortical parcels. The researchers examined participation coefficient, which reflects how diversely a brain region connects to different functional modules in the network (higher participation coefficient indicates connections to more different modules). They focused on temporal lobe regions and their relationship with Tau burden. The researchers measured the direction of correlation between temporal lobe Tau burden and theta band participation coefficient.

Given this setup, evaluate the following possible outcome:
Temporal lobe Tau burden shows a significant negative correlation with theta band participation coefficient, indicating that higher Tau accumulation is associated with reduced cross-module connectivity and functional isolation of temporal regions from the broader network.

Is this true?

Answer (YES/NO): NO